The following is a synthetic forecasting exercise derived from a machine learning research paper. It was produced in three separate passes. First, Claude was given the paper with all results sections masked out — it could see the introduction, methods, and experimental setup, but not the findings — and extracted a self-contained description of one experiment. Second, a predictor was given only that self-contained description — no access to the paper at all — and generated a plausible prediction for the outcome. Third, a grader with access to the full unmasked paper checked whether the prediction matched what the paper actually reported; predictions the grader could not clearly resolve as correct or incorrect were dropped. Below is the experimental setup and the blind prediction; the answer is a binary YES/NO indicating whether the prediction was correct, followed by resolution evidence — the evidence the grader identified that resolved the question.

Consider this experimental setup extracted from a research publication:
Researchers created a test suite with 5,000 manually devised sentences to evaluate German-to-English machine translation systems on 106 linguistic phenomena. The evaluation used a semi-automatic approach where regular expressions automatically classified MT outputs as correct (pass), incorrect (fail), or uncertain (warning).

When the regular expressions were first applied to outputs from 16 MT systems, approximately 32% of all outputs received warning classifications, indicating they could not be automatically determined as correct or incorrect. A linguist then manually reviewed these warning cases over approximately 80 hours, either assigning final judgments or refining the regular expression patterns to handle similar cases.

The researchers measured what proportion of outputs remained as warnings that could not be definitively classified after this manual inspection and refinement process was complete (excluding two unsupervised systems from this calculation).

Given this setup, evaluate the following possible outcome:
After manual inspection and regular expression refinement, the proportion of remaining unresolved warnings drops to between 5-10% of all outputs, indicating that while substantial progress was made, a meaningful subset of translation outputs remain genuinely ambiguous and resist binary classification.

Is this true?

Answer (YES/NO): NO